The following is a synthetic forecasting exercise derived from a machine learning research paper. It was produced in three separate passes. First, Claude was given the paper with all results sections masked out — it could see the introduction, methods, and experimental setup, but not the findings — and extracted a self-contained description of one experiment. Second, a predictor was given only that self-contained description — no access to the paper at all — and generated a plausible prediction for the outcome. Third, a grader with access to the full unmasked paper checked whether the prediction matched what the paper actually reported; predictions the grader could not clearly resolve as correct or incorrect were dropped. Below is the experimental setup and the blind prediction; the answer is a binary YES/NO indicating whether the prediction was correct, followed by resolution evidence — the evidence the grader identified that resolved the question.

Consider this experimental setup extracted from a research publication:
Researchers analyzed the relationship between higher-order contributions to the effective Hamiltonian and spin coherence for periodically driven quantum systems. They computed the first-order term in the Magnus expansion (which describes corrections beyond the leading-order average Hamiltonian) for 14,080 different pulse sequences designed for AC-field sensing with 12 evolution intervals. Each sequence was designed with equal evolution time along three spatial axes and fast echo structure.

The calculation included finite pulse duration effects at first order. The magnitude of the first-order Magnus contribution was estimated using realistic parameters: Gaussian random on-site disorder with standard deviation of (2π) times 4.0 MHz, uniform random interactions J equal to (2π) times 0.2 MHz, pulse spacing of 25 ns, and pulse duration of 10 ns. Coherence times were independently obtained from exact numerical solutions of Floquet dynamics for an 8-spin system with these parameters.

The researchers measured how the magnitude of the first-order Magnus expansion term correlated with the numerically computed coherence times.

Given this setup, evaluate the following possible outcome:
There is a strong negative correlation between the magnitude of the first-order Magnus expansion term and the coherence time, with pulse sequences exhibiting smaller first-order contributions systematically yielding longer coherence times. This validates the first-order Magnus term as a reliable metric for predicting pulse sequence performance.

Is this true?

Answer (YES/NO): YES